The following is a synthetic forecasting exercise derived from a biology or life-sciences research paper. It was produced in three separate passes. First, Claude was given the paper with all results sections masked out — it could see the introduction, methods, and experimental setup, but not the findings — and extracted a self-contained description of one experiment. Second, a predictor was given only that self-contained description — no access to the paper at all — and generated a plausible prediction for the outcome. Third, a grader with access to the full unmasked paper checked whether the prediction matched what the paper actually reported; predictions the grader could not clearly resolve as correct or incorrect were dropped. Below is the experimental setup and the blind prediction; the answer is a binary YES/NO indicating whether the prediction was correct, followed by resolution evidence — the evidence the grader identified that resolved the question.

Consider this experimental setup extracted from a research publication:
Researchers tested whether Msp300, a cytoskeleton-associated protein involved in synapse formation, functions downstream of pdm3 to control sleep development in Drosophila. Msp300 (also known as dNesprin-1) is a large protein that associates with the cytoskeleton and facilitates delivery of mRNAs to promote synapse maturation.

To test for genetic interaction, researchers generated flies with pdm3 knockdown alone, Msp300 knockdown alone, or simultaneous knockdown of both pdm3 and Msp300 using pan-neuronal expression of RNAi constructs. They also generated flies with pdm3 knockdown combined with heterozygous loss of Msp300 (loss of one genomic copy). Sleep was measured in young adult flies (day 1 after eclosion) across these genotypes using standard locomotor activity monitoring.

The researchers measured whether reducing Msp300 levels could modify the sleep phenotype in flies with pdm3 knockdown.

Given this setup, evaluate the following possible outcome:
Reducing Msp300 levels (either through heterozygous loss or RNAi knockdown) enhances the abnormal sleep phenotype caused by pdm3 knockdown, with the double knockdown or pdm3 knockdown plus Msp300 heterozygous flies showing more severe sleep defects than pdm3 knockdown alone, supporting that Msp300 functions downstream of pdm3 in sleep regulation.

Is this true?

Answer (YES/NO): NO